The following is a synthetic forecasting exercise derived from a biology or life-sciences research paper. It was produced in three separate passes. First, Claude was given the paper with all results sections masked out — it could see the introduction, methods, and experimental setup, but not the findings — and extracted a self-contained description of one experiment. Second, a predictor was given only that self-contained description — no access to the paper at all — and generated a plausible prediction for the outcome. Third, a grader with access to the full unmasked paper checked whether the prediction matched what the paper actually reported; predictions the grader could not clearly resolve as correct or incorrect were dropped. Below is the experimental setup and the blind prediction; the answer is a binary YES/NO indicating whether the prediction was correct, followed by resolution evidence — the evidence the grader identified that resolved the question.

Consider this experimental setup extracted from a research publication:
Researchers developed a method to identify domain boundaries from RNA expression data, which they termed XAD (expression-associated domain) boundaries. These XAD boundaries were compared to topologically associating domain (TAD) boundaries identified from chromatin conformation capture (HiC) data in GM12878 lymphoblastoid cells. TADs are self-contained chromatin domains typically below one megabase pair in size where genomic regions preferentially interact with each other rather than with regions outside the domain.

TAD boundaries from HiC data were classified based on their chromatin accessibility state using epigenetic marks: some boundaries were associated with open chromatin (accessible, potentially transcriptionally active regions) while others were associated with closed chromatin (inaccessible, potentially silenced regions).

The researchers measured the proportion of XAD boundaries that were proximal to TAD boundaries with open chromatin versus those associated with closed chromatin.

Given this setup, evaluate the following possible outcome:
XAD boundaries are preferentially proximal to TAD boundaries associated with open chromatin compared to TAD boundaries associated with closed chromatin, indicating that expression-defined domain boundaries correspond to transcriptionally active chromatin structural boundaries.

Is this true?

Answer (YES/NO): YES